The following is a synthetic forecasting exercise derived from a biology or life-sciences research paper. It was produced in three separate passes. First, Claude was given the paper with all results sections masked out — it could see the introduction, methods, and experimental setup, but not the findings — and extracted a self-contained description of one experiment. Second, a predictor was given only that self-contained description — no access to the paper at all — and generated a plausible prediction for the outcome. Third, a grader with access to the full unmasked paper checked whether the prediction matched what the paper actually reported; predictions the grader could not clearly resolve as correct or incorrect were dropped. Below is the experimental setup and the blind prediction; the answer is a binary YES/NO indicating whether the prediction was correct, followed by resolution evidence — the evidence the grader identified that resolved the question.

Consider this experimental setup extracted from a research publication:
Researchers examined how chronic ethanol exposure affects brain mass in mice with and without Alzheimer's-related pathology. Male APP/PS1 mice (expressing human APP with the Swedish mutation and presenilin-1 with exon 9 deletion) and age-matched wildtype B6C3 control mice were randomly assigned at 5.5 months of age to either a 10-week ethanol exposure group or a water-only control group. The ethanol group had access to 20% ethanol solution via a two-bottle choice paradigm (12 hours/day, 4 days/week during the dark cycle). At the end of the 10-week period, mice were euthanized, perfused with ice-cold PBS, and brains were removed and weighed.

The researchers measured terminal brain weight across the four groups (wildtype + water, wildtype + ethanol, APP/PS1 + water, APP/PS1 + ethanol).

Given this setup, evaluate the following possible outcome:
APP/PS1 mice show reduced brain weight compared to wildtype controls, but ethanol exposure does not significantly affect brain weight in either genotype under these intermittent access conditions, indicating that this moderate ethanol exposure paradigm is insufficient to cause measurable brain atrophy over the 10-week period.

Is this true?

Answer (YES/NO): NO